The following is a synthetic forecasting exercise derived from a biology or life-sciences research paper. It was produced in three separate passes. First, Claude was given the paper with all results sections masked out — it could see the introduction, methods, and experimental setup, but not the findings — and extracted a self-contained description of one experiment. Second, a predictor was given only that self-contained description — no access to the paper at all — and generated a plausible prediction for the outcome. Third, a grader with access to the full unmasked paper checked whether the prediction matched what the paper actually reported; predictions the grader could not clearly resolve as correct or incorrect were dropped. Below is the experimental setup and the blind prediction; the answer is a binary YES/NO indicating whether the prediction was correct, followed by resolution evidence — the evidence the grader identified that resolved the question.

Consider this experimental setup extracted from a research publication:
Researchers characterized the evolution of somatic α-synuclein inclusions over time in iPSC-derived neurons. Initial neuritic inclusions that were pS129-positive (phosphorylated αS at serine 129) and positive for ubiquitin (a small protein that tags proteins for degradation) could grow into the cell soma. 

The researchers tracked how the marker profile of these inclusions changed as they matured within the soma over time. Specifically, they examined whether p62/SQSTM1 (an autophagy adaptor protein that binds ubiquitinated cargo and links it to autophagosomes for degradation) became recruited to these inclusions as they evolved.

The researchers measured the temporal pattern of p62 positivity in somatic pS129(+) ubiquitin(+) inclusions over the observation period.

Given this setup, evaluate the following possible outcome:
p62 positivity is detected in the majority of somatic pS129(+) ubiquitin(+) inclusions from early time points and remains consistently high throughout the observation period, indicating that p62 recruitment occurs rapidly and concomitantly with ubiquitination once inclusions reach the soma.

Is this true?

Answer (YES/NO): NO